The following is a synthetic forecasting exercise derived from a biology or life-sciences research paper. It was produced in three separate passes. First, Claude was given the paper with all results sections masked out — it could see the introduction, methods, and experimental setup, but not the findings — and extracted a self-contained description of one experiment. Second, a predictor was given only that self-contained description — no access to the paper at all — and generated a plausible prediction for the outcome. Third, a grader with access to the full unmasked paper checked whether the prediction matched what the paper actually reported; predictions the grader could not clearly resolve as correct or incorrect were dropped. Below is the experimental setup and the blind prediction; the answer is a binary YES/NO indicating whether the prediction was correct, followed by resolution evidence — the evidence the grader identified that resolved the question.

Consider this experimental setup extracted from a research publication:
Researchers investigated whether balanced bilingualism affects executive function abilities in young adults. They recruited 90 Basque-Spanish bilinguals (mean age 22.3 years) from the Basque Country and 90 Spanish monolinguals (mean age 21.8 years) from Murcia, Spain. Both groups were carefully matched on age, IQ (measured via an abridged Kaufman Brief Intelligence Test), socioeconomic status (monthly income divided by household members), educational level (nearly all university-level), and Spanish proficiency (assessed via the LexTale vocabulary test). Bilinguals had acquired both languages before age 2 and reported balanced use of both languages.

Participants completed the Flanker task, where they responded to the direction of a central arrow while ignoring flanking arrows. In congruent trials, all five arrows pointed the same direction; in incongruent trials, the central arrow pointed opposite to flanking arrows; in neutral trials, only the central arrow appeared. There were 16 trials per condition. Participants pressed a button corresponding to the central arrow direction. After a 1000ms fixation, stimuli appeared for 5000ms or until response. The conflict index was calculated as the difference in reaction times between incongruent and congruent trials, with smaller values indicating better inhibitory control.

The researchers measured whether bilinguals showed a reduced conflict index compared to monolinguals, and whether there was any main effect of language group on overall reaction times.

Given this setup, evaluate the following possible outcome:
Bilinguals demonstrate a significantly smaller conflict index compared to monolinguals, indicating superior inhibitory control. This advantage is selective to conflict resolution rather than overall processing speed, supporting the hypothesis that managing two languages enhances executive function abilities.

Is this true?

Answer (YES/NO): NO